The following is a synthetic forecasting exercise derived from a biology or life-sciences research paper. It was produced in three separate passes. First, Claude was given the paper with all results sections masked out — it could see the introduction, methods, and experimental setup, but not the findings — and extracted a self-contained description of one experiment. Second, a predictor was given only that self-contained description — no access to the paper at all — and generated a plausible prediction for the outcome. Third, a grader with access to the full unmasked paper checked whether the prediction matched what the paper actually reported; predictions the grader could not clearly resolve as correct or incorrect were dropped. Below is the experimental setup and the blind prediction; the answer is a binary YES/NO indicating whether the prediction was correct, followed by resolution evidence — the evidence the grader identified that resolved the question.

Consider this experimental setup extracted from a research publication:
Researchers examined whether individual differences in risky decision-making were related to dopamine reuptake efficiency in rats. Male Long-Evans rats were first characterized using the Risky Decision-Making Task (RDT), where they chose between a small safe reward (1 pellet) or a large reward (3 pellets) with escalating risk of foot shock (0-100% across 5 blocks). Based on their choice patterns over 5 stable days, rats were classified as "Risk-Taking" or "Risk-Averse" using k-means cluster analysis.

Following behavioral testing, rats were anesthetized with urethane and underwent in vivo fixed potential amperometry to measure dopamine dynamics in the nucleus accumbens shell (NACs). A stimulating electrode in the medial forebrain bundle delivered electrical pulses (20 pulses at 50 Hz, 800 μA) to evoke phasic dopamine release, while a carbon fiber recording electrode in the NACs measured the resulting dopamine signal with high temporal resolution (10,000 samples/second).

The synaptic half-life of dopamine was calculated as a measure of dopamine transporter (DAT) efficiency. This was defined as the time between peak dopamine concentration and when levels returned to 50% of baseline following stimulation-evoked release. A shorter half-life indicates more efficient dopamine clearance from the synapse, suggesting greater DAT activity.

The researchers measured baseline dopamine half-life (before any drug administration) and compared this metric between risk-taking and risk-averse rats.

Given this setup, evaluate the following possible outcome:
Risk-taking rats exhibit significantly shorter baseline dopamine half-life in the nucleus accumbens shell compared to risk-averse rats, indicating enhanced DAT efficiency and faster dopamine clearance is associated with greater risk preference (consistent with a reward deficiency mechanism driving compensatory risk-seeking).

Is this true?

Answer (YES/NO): NO